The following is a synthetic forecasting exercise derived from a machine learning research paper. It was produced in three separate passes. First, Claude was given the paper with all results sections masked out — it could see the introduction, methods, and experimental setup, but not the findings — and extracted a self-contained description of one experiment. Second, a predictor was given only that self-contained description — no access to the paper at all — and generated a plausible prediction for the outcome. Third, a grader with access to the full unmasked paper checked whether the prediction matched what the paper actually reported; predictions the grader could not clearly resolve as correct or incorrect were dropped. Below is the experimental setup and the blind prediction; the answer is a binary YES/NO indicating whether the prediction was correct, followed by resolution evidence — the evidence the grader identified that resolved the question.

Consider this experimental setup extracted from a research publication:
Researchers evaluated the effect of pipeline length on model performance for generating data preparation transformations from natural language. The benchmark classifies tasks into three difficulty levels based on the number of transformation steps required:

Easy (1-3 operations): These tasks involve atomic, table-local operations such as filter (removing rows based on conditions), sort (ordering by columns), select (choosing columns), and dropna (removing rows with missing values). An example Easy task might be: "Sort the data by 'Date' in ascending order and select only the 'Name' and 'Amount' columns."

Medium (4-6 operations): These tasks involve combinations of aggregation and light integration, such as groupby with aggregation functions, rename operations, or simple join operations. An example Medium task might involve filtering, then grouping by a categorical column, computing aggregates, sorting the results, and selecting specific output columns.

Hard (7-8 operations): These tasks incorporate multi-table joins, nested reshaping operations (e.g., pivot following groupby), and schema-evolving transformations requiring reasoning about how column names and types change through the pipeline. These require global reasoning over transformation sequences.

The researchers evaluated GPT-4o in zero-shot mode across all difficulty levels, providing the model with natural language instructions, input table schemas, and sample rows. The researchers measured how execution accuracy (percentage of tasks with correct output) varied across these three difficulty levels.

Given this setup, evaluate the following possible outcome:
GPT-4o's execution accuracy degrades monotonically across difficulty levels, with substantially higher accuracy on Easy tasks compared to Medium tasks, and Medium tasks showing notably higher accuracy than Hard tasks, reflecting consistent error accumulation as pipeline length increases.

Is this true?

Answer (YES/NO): YES